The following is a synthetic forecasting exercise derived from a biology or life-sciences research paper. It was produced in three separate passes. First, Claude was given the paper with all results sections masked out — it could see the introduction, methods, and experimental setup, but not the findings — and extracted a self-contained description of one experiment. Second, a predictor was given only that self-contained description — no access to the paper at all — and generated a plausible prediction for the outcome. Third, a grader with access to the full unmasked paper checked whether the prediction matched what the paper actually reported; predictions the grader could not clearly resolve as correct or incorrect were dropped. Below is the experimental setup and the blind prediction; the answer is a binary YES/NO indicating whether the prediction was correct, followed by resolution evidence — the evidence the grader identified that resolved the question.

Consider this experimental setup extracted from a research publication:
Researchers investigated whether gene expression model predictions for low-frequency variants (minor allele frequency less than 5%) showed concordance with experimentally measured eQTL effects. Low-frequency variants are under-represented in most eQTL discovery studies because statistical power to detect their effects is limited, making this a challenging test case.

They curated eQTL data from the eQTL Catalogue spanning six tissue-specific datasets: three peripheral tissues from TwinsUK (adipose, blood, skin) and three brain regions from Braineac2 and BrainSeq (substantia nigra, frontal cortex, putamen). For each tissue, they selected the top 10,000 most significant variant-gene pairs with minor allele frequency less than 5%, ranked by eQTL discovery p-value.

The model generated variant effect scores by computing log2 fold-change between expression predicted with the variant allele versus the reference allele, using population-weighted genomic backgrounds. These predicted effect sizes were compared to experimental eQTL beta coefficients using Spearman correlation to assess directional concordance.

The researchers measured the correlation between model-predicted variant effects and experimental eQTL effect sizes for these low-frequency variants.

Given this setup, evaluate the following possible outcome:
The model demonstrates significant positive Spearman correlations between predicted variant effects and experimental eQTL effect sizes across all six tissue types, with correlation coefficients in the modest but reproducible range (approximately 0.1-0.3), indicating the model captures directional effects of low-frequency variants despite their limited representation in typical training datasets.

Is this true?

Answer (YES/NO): YES